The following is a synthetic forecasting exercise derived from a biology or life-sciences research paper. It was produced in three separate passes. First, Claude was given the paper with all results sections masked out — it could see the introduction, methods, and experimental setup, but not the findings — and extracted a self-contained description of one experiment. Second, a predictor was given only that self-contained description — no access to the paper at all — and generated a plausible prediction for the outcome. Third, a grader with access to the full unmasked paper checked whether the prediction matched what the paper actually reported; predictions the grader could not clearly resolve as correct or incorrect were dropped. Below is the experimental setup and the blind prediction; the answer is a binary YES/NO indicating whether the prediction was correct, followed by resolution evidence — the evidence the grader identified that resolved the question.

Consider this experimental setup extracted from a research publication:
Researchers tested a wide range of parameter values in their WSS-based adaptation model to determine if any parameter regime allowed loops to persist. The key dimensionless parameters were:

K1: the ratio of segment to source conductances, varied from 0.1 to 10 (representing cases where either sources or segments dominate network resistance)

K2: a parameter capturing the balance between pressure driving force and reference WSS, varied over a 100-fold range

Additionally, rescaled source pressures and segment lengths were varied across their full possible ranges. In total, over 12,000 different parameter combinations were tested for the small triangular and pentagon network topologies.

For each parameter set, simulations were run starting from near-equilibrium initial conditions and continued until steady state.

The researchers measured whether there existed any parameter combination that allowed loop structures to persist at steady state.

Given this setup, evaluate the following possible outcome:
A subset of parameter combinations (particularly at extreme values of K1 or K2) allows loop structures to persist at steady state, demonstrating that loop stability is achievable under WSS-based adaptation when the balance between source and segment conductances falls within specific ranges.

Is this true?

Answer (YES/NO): NO